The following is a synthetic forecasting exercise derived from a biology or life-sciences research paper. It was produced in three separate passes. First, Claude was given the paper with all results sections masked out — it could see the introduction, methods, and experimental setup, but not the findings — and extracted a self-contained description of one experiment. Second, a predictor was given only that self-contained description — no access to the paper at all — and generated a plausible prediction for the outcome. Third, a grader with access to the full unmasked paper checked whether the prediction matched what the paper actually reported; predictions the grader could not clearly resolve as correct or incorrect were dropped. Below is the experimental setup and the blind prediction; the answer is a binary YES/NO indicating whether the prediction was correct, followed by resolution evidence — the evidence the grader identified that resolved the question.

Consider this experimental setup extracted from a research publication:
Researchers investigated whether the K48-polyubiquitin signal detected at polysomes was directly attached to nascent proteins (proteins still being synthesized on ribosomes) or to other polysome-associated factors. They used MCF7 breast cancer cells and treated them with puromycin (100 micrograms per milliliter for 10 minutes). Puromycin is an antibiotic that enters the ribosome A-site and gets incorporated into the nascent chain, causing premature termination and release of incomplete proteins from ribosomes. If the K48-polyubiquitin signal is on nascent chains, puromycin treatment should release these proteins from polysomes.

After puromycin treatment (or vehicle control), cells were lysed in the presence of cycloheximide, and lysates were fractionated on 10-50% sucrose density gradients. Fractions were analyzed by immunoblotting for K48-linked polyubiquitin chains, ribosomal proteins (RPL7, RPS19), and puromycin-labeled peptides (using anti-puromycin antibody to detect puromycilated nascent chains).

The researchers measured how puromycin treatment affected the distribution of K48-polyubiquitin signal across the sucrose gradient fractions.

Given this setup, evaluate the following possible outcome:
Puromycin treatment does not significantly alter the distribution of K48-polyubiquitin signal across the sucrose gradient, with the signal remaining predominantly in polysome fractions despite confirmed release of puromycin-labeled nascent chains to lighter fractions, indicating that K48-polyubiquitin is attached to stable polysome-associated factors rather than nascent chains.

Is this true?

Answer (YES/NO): NO